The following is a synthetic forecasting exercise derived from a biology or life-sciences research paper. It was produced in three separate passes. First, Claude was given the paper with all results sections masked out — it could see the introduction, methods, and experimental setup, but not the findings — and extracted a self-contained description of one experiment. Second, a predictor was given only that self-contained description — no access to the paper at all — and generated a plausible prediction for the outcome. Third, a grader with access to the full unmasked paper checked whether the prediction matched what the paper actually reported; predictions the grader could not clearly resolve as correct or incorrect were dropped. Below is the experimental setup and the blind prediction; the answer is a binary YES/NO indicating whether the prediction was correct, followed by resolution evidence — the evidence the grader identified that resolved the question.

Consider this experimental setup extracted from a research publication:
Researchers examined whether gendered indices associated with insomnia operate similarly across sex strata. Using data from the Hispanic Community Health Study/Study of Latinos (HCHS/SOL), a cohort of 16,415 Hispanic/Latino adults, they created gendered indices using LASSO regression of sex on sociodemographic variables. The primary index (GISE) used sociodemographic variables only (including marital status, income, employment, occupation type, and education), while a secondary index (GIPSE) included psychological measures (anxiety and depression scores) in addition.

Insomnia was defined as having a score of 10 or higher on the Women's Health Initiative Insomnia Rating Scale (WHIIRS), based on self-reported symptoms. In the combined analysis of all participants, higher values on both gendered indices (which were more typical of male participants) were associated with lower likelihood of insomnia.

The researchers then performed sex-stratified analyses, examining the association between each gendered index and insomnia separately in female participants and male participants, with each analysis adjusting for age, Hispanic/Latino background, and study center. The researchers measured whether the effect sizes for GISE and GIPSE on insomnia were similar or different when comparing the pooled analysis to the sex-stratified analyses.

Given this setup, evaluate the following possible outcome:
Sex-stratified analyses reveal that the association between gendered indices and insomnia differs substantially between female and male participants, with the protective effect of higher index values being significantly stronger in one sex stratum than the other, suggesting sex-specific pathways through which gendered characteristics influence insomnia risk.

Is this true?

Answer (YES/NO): NO